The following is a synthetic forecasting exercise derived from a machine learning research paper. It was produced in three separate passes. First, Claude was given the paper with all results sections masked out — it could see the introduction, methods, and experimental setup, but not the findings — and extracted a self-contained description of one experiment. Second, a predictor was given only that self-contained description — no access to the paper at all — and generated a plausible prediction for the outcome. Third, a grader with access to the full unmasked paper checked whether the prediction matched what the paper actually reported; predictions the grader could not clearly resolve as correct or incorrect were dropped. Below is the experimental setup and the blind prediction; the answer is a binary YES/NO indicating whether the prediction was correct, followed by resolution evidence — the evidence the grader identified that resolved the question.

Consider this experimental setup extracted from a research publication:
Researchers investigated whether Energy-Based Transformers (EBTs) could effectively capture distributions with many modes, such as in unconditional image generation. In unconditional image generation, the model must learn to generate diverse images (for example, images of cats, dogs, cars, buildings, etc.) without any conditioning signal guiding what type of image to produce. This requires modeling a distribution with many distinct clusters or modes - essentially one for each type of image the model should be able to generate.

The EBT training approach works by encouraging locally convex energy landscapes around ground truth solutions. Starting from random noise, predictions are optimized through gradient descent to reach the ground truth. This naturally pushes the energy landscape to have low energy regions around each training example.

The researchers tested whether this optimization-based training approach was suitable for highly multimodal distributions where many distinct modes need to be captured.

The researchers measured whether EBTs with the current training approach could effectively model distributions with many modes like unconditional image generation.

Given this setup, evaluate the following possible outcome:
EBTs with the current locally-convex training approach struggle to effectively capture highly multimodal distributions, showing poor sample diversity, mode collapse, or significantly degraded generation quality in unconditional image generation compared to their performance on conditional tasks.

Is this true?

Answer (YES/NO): YES